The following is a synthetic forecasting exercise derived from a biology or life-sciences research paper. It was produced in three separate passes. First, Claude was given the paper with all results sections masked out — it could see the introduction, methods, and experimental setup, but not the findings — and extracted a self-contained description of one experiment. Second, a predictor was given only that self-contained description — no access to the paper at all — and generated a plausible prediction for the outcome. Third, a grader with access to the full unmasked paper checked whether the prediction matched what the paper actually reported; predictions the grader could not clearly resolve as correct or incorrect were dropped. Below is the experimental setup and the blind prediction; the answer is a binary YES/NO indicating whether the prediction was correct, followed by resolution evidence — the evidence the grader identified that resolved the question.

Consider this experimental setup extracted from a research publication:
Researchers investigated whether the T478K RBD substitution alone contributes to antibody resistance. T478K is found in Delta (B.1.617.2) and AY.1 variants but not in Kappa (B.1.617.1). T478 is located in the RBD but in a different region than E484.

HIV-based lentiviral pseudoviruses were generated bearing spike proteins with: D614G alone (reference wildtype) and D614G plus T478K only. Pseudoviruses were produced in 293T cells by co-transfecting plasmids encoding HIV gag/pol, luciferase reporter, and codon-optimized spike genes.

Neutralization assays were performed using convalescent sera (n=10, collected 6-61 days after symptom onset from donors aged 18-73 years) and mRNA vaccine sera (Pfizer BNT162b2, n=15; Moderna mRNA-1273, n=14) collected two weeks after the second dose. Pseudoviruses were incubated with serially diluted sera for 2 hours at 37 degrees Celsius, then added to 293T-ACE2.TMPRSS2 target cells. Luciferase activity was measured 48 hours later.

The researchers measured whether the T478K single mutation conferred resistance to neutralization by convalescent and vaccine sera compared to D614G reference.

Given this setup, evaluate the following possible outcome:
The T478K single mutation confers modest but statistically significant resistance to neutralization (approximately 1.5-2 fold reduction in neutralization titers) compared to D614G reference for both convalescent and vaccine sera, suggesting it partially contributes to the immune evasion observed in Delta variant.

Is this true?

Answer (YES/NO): NO